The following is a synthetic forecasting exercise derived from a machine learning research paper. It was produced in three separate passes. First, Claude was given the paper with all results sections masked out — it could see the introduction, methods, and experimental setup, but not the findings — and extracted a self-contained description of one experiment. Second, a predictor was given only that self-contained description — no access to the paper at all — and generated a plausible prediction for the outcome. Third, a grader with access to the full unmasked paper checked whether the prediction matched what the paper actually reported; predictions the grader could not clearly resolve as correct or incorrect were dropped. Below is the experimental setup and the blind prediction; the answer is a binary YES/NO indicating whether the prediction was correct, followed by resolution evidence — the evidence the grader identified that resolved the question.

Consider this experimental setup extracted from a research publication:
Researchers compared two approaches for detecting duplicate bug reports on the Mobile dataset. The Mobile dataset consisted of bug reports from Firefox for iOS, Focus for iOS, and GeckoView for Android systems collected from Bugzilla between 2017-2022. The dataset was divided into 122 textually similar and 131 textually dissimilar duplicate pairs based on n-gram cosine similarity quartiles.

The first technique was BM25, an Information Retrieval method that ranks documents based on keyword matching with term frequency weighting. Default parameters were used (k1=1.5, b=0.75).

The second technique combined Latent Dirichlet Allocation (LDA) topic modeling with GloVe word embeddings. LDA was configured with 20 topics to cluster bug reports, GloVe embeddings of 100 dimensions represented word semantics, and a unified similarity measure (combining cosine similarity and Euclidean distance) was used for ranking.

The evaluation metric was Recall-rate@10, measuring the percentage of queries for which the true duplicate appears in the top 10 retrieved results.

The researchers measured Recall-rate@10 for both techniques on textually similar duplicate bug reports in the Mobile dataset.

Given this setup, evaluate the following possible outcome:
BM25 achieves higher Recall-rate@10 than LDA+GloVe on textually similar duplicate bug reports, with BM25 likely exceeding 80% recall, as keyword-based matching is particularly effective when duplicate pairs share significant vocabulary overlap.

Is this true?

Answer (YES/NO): NO